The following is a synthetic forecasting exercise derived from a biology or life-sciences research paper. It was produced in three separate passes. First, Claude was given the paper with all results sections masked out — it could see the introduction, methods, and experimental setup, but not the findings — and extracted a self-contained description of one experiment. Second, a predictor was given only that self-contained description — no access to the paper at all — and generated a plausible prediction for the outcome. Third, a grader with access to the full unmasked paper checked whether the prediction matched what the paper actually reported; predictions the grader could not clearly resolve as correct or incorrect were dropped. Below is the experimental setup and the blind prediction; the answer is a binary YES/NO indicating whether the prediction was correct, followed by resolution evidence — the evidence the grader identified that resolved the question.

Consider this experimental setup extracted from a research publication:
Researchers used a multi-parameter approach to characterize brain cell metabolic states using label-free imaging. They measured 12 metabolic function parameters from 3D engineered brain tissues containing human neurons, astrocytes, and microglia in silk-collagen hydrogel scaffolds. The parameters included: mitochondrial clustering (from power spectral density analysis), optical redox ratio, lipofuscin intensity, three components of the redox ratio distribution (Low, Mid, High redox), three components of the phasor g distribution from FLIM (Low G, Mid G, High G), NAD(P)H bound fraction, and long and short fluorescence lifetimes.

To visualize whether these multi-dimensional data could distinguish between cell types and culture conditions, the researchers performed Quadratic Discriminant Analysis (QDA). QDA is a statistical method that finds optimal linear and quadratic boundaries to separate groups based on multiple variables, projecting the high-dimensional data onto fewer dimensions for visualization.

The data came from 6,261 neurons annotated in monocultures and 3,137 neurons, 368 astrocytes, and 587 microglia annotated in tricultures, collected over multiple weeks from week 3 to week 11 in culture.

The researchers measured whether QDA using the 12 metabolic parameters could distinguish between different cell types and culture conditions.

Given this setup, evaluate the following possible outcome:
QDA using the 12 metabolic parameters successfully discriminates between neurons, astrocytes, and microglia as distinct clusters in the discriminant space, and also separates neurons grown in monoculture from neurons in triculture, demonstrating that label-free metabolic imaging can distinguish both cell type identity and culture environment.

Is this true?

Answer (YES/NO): NO